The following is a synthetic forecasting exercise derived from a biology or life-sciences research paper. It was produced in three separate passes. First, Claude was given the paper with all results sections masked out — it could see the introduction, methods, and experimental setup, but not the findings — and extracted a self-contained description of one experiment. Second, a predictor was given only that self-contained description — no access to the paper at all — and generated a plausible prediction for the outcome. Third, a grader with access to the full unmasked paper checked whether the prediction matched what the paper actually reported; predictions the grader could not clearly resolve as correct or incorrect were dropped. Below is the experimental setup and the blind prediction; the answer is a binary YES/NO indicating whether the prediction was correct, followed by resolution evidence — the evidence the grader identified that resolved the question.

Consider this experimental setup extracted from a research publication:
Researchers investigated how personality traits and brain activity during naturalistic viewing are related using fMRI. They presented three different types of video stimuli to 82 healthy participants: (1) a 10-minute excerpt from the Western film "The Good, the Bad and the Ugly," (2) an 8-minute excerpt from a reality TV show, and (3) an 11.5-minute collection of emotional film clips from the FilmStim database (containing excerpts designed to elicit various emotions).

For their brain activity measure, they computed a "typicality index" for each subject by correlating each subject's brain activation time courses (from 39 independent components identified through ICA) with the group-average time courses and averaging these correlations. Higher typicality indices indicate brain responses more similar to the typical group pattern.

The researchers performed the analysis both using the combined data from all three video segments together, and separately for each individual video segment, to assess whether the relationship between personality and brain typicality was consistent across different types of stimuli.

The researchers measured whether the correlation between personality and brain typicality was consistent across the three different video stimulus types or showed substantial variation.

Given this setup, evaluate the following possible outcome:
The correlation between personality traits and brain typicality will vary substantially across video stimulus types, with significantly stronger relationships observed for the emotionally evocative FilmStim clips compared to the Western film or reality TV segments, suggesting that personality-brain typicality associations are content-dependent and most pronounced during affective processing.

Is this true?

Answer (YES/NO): NO